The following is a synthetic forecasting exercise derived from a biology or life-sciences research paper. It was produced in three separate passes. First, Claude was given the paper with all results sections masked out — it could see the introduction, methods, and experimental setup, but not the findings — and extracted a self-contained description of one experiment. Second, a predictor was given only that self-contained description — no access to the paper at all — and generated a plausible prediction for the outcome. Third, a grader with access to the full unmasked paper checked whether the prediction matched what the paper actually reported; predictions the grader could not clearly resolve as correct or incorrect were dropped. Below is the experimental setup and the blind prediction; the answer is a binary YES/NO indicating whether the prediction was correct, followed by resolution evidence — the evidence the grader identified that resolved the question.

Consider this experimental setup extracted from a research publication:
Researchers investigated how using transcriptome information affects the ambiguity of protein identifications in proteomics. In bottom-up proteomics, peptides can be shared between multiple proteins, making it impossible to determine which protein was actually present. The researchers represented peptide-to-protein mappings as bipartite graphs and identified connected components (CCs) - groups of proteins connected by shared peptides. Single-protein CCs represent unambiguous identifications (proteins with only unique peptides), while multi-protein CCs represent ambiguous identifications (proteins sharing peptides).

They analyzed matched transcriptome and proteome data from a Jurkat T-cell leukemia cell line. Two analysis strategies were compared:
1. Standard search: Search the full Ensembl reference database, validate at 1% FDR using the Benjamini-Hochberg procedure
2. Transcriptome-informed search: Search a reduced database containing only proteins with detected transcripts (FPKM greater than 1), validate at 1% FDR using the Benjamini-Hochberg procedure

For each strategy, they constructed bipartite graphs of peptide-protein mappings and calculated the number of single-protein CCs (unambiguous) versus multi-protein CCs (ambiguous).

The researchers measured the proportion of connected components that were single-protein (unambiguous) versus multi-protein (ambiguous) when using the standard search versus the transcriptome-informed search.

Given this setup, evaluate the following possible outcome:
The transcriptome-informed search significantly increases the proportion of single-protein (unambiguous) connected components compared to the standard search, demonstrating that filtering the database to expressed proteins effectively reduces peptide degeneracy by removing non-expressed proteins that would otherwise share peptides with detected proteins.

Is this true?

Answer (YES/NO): YES